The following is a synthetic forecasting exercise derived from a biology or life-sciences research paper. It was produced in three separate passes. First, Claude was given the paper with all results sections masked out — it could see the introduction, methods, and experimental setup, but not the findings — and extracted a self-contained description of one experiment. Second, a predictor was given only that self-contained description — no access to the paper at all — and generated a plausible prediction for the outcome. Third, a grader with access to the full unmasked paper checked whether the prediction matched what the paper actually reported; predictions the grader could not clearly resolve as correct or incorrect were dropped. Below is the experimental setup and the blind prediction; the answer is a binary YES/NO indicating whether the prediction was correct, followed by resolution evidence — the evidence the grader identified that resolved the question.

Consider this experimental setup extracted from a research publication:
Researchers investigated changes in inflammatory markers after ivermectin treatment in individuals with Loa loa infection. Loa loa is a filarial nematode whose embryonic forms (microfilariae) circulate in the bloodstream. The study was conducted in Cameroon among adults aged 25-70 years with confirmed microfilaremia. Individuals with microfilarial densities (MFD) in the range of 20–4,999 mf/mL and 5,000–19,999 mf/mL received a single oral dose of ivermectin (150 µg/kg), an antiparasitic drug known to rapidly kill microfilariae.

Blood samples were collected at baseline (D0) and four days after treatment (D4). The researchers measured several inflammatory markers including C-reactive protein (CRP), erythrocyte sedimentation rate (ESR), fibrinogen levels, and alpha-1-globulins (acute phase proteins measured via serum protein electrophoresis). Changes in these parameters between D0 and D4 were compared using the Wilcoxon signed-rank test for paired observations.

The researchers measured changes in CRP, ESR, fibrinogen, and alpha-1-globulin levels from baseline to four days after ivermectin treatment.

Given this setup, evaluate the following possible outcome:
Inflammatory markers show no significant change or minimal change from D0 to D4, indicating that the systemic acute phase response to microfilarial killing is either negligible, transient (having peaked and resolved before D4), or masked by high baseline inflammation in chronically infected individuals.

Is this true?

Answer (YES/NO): NO